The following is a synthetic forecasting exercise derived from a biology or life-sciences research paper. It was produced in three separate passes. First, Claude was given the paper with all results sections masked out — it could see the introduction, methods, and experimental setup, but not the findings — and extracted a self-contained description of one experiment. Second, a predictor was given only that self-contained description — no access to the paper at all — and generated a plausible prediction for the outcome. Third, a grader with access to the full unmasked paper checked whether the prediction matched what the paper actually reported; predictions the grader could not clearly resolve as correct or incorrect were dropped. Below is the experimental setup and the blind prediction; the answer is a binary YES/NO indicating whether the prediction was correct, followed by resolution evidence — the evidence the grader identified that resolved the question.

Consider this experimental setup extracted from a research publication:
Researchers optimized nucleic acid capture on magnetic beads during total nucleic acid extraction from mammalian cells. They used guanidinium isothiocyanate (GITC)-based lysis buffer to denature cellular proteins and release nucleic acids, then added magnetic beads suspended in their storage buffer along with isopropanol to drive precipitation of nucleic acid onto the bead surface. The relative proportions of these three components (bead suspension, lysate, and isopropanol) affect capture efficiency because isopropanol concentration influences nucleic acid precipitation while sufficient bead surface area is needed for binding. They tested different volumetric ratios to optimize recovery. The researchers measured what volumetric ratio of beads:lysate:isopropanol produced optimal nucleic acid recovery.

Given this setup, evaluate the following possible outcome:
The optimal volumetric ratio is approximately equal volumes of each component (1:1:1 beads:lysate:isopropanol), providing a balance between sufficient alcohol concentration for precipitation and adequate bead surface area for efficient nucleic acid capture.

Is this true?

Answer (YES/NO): NO